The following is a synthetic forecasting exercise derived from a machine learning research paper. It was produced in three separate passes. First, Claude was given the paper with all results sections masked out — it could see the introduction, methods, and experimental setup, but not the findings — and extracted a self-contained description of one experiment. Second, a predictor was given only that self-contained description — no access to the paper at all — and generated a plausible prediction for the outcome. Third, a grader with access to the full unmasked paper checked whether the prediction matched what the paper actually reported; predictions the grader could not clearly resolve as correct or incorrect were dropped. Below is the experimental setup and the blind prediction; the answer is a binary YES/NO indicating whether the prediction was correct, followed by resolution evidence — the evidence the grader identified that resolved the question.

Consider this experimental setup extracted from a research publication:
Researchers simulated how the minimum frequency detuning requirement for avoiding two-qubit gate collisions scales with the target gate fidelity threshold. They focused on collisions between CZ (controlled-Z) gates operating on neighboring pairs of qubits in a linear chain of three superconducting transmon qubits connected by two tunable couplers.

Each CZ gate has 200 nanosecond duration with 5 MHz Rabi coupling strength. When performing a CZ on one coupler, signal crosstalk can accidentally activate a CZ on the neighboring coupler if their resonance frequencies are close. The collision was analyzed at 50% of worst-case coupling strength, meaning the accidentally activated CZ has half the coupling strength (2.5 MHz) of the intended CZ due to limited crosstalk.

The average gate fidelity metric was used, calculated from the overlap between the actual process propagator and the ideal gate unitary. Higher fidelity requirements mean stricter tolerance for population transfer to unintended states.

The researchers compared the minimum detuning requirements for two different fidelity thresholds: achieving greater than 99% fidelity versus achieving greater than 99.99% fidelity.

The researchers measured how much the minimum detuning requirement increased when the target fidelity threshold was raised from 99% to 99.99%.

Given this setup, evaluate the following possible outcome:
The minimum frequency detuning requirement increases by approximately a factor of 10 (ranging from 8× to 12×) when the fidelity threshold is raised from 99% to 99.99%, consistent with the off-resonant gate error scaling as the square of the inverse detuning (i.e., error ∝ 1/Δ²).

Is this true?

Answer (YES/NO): YES